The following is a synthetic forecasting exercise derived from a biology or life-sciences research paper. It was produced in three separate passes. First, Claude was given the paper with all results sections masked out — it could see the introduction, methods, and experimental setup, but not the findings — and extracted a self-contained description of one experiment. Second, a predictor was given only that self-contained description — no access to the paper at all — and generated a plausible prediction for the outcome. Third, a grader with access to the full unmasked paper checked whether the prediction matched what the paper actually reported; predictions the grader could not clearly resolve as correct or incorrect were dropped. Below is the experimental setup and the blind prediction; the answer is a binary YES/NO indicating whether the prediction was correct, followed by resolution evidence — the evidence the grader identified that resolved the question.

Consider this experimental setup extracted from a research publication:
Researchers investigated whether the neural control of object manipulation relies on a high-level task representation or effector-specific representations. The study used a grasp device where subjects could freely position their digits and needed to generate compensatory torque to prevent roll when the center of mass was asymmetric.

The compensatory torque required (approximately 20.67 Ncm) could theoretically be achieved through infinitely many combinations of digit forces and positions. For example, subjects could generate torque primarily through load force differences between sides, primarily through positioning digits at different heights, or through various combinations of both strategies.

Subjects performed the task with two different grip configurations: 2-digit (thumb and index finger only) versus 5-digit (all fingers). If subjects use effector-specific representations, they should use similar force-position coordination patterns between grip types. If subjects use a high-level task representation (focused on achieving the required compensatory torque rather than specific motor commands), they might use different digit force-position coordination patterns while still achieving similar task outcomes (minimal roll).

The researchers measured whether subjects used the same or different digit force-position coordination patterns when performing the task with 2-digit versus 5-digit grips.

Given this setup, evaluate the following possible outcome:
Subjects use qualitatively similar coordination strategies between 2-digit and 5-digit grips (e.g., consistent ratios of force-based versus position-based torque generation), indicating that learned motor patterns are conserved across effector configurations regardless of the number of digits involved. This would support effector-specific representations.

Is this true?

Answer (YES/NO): NO